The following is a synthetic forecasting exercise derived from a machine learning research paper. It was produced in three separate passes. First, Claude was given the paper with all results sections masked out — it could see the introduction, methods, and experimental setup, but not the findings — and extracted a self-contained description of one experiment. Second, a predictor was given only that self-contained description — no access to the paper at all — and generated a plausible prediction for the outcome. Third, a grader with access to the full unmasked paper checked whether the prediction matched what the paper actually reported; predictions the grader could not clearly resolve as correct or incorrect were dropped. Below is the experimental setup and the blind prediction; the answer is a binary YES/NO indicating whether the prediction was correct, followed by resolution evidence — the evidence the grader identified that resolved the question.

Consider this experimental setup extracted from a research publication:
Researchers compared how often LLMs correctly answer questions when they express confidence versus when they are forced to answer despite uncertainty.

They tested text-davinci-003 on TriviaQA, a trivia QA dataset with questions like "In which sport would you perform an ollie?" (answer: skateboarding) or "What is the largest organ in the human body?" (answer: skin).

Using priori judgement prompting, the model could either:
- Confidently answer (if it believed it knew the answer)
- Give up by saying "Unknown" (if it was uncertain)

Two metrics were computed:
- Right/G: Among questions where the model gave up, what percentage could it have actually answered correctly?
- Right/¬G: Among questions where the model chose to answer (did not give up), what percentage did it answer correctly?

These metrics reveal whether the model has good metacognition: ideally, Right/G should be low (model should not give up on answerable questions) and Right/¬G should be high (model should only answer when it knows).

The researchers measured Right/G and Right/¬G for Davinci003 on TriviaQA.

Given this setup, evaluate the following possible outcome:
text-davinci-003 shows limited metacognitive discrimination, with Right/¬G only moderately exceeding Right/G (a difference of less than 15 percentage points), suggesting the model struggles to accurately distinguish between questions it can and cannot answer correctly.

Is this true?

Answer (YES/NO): NO